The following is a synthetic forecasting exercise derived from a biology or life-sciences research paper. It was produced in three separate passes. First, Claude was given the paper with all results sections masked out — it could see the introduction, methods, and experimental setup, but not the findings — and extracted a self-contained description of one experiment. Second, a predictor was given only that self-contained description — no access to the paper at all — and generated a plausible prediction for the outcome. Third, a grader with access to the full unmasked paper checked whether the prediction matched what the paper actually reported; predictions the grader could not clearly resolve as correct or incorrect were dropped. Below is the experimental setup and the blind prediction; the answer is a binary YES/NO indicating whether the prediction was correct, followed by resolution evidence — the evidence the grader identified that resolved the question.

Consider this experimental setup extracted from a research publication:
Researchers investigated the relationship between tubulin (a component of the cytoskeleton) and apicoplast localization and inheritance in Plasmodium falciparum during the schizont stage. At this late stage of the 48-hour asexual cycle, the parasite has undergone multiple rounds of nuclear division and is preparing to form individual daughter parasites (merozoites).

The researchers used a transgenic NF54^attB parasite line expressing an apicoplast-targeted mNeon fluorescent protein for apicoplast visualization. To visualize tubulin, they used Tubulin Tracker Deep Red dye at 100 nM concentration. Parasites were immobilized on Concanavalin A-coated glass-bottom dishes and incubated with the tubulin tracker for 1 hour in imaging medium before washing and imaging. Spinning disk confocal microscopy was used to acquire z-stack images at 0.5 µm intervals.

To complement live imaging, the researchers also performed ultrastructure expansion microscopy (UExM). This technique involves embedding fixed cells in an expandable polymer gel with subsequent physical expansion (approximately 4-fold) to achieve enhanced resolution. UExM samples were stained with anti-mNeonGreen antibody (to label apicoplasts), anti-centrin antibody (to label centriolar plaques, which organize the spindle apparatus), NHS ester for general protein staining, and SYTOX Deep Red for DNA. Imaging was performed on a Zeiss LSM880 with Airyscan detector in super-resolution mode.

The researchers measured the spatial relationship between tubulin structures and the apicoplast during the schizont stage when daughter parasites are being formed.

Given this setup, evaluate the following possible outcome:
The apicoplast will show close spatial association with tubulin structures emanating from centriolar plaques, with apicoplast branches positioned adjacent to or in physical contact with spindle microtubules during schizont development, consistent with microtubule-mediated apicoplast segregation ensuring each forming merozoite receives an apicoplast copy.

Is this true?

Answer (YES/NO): YES